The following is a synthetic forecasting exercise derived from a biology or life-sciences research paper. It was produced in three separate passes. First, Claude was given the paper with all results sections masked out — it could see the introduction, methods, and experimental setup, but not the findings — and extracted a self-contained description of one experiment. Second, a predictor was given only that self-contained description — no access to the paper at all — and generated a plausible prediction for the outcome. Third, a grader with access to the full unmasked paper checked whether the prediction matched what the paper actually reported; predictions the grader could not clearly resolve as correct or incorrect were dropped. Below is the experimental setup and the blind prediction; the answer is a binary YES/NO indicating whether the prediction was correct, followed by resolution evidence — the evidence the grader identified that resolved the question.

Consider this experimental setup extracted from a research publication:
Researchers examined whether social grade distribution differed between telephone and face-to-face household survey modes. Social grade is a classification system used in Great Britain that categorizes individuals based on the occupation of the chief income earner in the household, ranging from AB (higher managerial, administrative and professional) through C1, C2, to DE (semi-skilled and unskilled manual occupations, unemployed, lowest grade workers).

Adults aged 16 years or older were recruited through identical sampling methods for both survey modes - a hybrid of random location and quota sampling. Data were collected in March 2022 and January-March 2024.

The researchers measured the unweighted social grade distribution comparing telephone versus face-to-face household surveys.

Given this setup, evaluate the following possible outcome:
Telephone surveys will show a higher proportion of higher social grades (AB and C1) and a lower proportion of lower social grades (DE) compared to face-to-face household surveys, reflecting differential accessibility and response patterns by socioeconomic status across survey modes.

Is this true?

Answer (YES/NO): NO